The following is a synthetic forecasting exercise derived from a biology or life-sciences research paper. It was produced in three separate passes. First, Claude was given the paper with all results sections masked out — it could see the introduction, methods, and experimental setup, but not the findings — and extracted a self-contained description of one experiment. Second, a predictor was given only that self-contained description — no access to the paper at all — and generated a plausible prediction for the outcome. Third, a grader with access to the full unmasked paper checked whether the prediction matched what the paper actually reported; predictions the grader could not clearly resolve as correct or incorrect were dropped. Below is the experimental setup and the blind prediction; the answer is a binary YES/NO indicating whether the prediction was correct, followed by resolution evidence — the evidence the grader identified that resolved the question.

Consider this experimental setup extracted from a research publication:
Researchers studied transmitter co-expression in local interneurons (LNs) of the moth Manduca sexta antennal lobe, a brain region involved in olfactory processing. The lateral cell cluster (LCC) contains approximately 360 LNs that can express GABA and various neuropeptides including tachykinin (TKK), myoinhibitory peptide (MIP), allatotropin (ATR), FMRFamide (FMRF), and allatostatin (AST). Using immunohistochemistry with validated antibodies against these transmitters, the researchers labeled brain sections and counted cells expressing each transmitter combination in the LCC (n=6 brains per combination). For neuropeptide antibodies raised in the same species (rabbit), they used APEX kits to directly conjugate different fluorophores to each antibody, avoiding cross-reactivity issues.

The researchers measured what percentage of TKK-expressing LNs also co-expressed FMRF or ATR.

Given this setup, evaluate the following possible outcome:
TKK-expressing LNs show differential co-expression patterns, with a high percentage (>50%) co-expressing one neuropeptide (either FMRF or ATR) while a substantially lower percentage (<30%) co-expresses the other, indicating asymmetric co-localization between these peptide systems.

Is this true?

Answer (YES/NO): NO